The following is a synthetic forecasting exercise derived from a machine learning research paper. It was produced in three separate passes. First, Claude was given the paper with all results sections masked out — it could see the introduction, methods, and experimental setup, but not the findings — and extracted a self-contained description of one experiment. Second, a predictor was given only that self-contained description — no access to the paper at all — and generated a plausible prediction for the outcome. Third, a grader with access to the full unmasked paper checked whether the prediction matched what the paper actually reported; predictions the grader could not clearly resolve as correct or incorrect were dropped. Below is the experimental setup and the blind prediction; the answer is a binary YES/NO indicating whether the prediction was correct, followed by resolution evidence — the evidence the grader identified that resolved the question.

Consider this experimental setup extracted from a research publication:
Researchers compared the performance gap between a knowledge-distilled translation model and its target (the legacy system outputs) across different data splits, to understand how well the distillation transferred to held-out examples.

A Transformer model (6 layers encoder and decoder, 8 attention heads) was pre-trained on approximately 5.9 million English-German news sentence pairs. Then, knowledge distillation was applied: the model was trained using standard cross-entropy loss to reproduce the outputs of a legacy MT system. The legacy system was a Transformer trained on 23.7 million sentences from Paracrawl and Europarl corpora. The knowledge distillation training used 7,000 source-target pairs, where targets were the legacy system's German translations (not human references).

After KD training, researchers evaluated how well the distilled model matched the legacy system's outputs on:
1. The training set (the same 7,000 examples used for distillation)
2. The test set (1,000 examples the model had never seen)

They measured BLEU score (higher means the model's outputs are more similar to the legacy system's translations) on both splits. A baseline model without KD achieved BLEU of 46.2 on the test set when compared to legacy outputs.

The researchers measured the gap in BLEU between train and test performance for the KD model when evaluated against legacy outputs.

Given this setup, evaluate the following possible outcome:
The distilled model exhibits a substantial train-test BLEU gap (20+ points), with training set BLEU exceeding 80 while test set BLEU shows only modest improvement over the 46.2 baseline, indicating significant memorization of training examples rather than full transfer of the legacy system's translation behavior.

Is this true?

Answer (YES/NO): YES